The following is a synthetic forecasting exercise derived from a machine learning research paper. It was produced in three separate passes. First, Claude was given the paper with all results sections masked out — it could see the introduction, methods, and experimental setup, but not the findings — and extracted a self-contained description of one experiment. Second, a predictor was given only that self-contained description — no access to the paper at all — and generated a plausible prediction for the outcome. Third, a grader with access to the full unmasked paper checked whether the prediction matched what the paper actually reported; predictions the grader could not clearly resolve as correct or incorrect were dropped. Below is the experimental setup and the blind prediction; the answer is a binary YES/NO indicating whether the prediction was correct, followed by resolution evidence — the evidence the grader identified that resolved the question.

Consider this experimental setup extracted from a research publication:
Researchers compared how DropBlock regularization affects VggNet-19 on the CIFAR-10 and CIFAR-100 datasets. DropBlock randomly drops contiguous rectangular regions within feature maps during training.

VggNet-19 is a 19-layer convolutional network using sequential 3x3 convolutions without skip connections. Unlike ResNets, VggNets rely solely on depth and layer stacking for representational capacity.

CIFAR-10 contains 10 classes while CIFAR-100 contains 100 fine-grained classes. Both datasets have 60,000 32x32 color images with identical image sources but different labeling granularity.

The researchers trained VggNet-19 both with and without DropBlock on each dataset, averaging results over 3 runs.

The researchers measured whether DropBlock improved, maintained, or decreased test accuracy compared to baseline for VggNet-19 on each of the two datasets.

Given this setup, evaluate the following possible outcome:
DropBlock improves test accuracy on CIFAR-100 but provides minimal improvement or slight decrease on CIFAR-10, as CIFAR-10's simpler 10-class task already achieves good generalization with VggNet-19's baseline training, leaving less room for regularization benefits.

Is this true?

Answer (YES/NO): NO